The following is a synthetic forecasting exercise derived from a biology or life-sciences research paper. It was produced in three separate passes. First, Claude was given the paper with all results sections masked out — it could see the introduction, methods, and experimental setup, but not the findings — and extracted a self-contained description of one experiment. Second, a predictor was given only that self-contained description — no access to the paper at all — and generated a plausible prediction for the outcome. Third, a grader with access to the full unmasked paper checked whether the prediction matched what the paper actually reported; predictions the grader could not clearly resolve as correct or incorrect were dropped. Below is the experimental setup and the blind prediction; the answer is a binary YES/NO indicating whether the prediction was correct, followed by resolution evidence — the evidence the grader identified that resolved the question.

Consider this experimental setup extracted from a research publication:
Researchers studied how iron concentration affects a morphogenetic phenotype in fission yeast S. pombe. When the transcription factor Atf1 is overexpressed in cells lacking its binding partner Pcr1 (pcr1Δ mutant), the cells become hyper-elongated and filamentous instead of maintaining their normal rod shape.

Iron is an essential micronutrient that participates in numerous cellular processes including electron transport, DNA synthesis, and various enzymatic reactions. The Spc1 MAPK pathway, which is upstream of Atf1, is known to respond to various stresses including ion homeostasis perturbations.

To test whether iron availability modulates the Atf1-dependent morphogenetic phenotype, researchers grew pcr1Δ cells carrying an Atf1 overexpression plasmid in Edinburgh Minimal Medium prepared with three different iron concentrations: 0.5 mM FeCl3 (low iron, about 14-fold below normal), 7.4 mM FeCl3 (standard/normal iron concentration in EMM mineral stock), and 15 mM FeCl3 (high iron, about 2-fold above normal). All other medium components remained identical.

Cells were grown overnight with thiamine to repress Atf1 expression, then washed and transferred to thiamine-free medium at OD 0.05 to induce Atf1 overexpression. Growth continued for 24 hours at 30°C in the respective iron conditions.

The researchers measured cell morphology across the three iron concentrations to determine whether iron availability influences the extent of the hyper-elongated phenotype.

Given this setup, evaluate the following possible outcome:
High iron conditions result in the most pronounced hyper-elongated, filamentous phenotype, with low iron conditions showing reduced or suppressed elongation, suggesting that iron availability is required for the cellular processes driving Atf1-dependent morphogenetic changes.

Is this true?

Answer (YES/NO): NO